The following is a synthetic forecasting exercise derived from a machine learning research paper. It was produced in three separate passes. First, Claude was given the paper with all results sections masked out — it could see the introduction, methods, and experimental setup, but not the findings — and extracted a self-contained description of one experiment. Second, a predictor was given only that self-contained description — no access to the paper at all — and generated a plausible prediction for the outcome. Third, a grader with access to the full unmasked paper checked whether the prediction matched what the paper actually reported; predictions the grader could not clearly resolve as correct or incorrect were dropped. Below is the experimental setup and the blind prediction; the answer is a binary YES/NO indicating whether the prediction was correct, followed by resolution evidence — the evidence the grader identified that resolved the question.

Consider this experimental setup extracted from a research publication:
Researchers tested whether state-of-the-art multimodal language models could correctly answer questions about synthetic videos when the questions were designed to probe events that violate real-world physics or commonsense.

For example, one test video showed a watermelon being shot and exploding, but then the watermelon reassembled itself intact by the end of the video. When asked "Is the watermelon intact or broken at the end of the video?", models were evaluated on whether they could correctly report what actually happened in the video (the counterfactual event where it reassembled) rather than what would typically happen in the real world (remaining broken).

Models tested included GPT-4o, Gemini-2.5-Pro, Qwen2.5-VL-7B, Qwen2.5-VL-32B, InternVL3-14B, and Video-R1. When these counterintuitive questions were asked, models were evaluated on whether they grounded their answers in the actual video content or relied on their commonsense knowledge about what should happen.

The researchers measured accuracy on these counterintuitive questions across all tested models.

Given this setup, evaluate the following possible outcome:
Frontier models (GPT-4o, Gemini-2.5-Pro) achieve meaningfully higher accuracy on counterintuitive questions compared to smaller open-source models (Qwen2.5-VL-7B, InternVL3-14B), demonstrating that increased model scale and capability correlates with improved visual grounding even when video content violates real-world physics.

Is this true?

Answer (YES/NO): NO